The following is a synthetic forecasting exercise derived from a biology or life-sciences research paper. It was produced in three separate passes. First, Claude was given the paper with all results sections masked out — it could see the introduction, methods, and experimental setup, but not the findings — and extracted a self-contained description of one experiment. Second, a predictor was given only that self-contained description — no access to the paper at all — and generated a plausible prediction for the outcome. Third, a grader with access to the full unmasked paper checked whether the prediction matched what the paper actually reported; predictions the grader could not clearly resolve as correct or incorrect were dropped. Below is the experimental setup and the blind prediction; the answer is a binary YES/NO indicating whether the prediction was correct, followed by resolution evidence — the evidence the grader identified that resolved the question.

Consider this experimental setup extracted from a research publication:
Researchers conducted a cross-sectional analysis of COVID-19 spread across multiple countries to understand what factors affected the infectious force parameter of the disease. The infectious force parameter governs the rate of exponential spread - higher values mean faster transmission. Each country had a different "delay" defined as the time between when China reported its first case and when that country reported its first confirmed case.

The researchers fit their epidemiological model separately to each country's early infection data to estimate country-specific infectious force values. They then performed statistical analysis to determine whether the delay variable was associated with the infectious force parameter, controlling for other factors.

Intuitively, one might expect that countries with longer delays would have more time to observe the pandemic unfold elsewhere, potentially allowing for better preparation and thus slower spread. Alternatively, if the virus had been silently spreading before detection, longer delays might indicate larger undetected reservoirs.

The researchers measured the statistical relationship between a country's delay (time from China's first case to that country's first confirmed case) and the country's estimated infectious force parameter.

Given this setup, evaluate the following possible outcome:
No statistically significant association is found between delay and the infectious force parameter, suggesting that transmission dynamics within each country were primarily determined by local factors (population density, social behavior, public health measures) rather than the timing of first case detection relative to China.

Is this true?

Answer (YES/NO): NO